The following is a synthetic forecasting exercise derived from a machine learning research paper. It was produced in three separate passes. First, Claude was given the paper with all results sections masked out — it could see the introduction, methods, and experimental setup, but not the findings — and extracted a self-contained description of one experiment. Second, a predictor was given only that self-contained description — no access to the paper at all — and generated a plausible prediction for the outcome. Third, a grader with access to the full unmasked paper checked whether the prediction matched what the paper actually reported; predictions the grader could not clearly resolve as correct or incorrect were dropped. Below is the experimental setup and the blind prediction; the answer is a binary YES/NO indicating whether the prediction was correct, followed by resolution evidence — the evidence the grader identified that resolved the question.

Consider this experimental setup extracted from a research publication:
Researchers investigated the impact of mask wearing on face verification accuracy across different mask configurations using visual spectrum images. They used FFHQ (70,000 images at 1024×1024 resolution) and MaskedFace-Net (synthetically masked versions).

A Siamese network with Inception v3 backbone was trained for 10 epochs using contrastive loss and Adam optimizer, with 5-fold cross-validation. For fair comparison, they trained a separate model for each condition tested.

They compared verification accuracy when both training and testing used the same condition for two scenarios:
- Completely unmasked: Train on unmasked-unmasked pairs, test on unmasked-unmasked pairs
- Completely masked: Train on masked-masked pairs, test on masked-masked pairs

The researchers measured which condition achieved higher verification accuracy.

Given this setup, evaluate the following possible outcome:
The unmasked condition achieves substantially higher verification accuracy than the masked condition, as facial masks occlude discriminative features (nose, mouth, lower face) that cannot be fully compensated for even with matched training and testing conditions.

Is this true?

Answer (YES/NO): NO